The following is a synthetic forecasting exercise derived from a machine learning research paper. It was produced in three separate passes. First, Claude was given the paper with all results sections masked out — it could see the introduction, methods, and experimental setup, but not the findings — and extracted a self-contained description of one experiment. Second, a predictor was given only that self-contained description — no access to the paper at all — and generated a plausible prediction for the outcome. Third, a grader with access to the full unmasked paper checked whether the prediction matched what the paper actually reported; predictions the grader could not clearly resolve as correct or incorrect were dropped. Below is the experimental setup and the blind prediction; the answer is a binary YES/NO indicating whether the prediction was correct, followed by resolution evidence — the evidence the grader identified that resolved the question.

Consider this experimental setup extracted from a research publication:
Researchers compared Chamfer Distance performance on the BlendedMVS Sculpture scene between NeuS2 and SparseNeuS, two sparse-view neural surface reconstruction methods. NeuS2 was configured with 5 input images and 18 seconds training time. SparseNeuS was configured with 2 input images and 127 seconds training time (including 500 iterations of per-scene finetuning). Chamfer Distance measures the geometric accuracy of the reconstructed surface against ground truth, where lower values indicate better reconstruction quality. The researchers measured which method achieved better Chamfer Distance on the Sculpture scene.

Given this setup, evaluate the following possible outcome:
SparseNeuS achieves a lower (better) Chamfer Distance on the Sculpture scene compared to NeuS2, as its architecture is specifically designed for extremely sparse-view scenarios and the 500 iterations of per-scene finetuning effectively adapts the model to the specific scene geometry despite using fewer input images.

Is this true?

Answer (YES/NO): NO